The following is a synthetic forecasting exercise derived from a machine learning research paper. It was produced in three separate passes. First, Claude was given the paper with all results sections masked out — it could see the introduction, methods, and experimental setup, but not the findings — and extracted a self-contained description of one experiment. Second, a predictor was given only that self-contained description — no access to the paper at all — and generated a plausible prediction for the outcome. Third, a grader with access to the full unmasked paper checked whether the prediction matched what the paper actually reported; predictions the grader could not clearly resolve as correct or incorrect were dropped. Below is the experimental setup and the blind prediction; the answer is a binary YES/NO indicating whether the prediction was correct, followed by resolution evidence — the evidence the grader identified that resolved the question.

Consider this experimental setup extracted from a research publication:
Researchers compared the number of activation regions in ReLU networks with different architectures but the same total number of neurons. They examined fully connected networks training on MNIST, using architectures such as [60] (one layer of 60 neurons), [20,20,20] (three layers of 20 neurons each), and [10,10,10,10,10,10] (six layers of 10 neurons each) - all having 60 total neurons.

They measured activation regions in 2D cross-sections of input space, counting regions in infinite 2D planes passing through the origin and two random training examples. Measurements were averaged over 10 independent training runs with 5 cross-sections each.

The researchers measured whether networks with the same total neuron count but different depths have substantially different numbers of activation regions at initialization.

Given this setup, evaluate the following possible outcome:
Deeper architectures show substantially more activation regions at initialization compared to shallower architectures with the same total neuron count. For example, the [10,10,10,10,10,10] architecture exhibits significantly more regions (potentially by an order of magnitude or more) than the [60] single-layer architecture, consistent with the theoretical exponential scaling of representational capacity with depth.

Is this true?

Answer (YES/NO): NO